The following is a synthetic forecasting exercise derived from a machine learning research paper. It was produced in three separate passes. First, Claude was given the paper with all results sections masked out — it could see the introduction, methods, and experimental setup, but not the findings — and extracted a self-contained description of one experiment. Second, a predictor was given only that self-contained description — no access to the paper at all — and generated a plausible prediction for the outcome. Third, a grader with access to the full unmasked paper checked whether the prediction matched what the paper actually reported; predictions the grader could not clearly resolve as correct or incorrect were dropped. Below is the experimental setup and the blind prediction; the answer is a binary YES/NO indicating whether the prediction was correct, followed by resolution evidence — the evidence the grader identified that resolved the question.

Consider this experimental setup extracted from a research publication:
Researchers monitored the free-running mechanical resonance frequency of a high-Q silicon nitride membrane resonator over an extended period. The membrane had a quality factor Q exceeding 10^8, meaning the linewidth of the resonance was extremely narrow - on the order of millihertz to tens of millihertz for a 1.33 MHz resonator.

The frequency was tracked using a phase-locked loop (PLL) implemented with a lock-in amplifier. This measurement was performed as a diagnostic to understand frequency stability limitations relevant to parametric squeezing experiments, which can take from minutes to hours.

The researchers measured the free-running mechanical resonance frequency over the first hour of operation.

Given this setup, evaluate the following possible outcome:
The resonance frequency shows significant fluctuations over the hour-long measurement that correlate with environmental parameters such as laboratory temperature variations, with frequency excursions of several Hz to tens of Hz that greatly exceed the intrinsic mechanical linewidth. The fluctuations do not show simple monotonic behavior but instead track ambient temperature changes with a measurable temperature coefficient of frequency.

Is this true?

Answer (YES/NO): NO